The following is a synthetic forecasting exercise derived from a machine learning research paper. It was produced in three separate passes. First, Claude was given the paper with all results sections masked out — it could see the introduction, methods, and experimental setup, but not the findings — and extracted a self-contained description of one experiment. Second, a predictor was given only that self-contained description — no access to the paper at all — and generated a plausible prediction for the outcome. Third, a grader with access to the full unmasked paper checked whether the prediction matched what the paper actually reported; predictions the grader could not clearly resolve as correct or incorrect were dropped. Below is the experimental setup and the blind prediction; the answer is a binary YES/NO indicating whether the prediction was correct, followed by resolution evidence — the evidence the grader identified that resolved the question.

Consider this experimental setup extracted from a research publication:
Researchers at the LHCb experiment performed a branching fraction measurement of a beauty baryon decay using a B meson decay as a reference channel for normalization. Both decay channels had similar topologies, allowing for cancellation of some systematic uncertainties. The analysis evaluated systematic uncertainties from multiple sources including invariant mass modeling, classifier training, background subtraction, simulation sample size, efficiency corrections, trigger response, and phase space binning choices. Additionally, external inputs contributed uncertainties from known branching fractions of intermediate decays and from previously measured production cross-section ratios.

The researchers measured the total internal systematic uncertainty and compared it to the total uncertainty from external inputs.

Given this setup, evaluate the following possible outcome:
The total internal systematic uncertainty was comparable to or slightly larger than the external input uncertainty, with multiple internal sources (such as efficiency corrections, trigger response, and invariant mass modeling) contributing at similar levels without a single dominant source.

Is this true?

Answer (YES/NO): NO